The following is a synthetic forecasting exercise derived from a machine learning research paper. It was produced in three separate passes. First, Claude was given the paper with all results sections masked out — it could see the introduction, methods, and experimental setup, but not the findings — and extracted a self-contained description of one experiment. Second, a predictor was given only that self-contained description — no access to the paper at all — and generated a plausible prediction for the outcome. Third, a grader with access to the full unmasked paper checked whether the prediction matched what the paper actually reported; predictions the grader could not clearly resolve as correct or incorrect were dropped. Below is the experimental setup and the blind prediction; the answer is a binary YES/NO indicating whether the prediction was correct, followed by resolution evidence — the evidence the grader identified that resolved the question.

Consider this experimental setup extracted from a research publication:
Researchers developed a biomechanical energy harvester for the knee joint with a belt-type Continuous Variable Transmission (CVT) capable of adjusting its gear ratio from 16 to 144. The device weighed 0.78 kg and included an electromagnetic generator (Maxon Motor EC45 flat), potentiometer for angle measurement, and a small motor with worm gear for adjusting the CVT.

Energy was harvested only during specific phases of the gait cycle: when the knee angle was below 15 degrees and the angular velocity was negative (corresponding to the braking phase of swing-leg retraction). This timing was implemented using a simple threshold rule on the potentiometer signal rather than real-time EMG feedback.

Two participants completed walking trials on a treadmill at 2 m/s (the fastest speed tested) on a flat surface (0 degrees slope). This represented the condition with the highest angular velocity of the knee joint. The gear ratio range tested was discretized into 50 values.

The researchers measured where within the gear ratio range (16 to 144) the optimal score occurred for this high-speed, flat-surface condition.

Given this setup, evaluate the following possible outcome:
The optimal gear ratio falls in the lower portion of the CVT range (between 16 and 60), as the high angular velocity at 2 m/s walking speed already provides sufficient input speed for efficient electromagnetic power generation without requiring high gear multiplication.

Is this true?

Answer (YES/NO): NO